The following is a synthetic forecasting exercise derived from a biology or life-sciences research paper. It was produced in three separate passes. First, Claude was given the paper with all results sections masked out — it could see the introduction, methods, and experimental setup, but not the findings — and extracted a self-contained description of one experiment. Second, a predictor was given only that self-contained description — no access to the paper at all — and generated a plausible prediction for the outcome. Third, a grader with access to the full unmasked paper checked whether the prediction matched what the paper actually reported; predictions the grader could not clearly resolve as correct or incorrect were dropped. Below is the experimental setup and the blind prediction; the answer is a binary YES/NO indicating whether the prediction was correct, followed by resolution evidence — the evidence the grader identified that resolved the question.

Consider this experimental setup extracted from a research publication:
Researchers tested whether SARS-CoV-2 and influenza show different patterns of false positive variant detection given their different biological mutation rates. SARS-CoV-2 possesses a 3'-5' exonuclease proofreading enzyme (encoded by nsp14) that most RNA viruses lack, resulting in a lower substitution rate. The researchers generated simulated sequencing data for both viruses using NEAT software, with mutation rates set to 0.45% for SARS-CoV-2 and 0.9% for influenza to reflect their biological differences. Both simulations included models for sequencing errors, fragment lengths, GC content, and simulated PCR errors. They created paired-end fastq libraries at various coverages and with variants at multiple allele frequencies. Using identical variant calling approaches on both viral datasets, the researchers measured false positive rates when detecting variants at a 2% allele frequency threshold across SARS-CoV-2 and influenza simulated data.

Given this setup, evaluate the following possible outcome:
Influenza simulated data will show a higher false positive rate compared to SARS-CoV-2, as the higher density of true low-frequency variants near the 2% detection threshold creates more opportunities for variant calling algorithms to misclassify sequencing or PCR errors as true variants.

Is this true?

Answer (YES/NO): NO